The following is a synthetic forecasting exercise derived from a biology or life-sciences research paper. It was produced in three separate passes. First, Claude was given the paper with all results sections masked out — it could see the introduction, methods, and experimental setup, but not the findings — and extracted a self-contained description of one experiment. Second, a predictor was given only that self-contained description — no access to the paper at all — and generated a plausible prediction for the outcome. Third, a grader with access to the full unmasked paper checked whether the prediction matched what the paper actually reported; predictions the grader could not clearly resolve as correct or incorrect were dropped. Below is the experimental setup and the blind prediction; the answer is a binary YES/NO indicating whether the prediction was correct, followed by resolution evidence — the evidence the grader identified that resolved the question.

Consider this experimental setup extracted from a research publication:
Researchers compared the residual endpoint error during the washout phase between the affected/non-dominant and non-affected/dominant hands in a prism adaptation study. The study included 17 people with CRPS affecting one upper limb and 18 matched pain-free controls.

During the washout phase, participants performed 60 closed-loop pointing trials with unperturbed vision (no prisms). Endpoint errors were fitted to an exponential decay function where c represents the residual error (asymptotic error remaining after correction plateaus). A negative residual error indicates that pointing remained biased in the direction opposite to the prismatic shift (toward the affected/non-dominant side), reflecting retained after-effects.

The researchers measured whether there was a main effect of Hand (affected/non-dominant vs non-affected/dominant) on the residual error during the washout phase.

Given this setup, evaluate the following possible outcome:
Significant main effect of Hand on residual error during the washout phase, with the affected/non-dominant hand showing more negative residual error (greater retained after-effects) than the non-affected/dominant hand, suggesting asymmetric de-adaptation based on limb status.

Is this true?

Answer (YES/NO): YES